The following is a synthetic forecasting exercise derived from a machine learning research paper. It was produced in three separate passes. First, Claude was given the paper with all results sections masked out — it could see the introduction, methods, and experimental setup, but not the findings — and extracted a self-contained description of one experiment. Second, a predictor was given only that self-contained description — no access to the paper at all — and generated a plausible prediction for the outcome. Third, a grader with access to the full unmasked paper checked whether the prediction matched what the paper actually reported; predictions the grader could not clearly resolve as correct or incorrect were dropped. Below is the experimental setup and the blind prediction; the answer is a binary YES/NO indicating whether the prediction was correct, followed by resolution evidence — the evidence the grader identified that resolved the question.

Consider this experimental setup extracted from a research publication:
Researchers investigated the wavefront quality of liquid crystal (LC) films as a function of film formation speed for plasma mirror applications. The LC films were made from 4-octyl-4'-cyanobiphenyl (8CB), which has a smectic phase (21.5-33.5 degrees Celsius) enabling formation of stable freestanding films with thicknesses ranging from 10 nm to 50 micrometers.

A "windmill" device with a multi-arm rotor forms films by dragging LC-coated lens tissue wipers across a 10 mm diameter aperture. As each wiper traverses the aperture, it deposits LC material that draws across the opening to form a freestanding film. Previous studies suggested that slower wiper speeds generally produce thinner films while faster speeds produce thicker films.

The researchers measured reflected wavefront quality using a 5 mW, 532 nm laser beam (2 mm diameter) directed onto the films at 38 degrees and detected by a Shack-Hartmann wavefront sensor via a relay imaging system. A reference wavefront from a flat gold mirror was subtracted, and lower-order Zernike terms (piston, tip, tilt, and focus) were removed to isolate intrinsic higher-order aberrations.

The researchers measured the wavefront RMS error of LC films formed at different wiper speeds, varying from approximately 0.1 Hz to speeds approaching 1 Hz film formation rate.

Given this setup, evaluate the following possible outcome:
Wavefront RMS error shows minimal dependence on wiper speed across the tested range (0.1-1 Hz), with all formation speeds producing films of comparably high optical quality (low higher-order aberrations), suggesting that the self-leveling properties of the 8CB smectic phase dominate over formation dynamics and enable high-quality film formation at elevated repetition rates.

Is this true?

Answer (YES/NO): YES